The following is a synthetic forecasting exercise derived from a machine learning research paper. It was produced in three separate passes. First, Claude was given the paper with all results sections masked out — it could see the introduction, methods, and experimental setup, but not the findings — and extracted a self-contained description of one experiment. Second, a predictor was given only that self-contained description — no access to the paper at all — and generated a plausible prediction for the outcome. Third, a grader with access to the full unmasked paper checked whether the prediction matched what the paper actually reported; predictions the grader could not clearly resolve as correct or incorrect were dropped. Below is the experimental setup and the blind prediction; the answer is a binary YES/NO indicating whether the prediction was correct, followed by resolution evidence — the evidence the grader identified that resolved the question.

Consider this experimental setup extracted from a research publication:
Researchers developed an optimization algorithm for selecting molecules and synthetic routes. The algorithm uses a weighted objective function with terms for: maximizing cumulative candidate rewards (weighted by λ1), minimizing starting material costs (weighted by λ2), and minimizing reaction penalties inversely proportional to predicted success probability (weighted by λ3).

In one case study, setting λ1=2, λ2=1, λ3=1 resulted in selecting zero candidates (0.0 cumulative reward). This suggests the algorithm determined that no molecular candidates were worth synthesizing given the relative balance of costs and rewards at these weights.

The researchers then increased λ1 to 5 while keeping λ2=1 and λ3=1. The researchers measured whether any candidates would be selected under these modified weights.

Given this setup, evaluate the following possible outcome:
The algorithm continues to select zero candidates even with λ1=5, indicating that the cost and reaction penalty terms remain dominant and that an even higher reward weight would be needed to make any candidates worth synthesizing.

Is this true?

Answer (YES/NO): NO